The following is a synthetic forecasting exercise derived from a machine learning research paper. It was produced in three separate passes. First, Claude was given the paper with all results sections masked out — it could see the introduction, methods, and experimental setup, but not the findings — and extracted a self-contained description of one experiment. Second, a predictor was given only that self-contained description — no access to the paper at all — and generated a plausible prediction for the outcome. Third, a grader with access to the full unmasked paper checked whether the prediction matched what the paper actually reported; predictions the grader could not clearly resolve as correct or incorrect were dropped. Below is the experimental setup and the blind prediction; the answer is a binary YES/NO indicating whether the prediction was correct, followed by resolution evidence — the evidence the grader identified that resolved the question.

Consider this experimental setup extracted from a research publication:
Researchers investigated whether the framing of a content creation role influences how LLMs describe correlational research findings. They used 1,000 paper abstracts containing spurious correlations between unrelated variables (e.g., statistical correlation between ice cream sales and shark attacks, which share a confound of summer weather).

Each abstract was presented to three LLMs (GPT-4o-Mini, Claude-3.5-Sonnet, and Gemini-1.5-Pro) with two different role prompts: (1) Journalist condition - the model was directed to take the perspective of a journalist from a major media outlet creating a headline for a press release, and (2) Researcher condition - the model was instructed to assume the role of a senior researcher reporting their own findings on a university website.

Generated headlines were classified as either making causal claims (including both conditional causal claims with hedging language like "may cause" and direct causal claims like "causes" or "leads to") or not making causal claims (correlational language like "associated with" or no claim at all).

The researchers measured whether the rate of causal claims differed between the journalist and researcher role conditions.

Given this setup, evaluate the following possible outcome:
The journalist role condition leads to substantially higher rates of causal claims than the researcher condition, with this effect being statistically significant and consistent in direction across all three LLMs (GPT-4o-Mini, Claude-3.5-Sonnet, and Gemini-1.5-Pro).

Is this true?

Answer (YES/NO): NO